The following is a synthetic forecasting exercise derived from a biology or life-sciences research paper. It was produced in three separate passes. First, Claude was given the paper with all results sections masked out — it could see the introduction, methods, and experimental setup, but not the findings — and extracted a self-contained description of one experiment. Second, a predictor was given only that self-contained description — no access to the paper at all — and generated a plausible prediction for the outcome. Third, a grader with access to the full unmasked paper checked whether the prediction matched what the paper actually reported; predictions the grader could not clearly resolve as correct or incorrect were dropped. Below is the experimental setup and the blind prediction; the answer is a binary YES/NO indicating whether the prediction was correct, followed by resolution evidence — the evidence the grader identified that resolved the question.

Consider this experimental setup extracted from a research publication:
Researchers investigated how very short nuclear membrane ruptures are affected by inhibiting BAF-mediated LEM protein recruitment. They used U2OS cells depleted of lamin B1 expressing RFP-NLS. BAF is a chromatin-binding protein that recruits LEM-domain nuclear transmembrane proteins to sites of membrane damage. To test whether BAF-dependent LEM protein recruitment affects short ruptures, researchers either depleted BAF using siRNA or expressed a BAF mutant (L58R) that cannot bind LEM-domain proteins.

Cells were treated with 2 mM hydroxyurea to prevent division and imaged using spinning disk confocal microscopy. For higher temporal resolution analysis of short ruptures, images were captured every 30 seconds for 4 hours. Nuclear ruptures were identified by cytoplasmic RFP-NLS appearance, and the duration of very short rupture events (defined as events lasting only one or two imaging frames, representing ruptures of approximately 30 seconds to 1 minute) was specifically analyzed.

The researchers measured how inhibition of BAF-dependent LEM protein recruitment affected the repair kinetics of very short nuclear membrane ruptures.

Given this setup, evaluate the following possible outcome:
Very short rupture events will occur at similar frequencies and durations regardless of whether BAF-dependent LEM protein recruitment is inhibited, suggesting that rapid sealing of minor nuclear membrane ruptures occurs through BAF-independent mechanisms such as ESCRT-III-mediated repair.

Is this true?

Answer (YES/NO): NO